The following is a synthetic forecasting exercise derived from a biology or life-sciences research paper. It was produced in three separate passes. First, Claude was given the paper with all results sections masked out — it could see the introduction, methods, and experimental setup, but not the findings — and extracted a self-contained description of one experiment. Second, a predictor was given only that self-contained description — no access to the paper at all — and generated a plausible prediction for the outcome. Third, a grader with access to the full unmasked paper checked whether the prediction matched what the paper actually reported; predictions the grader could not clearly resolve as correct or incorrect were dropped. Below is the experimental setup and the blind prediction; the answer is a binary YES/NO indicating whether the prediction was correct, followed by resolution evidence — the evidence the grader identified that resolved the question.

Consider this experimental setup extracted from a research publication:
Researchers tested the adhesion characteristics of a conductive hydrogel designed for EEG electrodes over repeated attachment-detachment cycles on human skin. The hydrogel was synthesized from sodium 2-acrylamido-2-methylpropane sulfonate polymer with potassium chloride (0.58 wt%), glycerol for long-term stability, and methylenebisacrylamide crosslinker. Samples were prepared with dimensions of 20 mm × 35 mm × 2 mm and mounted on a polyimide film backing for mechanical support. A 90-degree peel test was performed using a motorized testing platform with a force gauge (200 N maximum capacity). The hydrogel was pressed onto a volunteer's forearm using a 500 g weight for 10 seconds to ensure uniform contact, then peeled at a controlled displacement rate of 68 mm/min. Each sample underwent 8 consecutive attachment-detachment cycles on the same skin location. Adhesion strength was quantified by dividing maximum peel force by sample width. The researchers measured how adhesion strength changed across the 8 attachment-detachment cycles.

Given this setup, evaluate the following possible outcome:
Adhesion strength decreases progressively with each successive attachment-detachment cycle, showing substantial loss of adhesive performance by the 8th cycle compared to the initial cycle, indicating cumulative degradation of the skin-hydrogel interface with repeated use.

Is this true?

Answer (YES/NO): NO